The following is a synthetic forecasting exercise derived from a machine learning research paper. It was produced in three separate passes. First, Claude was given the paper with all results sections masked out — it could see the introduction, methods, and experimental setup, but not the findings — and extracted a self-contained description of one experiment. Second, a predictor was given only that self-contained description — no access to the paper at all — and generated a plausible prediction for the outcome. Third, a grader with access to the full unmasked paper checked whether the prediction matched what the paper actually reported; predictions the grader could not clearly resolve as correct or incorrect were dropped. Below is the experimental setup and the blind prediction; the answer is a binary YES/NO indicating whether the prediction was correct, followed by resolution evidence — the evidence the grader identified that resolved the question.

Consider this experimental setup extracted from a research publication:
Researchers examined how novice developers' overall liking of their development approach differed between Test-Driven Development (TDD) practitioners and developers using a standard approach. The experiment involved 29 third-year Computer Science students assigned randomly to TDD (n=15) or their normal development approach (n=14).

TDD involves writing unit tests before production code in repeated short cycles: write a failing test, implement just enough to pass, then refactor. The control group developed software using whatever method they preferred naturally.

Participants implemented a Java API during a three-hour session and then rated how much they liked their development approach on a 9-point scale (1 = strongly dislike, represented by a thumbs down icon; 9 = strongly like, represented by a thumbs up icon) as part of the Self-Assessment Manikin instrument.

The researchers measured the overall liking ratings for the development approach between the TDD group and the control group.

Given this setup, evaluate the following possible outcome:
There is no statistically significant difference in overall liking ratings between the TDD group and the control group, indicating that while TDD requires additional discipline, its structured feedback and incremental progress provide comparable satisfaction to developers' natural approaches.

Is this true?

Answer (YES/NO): NO